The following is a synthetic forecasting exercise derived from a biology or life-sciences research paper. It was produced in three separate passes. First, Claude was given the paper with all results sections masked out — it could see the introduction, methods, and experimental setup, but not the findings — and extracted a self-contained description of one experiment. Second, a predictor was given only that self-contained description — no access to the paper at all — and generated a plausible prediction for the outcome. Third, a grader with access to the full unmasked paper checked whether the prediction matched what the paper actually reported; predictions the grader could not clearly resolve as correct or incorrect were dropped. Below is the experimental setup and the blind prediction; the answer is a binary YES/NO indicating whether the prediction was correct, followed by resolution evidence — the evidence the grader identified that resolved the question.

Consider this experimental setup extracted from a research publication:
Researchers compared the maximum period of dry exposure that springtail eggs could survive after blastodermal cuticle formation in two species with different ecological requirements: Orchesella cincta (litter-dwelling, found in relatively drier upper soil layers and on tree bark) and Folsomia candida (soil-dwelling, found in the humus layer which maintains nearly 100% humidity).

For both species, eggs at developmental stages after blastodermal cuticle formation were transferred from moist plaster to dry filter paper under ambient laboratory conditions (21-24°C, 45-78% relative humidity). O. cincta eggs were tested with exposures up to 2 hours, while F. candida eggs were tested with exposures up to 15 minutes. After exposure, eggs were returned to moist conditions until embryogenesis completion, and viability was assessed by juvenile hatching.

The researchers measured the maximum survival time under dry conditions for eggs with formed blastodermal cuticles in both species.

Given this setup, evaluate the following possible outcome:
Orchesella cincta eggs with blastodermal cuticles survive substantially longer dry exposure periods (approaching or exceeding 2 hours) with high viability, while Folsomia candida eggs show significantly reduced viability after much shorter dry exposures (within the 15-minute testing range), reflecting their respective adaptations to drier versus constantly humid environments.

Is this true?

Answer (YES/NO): YES